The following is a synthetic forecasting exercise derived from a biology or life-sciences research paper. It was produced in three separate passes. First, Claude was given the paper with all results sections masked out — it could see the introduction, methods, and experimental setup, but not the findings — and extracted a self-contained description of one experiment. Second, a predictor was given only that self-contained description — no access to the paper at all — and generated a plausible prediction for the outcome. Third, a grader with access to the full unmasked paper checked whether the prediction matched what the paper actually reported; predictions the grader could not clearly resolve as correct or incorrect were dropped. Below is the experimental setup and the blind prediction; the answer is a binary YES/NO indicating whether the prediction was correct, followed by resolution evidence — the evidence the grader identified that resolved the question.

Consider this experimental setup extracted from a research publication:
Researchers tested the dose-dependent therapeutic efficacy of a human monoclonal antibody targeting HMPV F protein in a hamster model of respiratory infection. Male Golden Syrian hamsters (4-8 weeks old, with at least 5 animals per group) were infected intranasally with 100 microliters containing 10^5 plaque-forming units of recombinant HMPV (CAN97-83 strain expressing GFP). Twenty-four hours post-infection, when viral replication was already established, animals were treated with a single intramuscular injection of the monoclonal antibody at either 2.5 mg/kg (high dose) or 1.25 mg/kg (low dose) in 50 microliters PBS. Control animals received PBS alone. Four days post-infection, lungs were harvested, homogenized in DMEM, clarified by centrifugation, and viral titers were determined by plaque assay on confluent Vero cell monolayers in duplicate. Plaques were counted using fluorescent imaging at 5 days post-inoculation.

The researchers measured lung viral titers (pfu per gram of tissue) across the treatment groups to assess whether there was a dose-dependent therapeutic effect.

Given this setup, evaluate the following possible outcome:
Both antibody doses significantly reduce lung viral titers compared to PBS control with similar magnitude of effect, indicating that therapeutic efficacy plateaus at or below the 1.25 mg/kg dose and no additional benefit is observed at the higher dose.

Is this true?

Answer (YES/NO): NO